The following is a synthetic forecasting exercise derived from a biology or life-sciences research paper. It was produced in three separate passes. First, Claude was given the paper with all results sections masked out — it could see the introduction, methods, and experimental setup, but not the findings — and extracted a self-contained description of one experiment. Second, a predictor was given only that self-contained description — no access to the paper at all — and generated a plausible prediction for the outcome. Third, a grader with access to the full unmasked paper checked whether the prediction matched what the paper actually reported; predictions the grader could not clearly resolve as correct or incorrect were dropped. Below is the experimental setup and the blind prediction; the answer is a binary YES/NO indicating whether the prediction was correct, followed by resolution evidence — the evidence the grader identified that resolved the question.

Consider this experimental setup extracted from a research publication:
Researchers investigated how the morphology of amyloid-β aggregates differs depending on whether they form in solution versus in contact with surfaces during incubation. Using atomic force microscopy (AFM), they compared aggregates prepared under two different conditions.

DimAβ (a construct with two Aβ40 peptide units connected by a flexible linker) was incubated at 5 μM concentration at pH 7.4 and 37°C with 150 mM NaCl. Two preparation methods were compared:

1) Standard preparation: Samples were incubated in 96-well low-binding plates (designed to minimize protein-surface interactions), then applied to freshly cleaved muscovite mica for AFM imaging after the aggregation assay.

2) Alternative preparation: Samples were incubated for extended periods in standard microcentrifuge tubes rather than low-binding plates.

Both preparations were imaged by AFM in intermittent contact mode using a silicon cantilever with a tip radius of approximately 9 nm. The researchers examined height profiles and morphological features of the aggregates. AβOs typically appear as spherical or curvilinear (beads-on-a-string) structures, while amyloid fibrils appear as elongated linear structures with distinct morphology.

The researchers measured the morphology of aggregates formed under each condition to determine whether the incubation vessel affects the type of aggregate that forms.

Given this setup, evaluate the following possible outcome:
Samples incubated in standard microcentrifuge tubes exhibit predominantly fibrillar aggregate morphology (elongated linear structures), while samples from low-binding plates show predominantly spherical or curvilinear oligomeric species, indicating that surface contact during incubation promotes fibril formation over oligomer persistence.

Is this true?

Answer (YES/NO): NO